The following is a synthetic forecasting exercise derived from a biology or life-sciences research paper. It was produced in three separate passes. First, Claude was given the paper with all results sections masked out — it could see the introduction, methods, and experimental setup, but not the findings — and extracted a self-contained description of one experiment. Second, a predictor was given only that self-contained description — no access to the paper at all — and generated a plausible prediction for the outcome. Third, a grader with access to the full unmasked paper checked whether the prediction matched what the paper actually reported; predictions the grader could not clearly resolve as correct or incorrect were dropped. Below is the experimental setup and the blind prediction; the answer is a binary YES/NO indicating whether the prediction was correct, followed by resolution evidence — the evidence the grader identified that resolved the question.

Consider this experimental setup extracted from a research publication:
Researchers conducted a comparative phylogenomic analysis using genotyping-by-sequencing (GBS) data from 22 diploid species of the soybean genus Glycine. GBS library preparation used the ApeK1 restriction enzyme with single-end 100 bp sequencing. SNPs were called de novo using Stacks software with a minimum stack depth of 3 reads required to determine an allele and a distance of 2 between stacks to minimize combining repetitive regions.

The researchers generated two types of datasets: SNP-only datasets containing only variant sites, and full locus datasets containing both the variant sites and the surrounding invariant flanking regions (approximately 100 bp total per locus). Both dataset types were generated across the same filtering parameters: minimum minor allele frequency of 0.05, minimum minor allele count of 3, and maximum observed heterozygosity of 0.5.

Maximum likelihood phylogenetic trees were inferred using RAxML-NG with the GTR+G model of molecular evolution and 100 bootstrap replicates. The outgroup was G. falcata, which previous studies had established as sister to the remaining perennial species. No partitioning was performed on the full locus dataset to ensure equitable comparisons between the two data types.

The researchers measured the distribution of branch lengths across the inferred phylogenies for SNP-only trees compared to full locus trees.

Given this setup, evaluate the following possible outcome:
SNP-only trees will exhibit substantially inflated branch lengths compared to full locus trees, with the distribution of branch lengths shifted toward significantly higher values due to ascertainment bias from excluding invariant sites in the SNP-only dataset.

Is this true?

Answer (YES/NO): YES